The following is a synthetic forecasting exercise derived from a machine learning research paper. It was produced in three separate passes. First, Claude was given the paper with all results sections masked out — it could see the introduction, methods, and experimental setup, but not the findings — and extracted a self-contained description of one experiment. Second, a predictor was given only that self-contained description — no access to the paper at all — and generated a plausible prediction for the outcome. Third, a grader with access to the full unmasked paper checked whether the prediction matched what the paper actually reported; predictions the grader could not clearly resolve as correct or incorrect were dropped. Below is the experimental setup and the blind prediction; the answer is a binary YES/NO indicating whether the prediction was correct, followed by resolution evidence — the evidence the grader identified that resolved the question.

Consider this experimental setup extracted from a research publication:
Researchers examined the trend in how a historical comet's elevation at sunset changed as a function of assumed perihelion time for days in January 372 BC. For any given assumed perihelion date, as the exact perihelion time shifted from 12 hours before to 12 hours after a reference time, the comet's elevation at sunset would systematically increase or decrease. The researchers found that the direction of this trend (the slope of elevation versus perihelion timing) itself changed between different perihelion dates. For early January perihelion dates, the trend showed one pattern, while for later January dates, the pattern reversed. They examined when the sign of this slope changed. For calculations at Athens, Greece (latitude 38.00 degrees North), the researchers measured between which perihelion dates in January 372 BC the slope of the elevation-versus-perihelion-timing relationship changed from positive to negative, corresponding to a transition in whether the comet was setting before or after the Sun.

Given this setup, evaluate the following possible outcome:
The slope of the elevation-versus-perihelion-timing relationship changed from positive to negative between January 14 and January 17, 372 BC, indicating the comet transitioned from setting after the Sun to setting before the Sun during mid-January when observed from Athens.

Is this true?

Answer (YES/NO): NO